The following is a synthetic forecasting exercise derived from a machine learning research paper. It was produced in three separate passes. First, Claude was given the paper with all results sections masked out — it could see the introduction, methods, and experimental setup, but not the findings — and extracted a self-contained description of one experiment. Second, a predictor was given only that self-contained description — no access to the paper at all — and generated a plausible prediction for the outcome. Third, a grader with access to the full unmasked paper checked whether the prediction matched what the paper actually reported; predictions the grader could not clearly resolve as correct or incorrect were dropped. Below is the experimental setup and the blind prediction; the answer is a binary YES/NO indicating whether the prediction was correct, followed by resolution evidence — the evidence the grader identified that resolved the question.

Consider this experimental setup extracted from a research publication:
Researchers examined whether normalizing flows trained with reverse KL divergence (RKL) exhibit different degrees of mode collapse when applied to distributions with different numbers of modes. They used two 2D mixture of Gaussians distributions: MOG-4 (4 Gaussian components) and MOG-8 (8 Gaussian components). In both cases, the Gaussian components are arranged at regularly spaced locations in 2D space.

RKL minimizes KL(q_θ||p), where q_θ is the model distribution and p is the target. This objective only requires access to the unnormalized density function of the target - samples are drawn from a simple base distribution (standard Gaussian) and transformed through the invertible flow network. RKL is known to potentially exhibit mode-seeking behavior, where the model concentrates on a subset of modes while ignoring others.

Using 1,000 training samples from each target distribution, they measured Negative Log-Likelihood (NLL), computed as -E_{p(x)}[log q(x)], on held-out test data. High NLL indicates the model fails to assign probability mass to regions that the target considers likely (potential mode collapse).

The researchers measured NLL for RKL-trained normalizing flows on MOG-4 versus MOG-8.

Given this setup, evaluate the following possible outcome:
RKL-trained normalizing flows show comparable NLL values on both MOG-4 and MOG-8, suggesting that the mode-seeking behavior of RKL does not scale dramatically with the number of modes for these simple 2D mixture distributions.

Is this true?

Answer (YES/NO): NO